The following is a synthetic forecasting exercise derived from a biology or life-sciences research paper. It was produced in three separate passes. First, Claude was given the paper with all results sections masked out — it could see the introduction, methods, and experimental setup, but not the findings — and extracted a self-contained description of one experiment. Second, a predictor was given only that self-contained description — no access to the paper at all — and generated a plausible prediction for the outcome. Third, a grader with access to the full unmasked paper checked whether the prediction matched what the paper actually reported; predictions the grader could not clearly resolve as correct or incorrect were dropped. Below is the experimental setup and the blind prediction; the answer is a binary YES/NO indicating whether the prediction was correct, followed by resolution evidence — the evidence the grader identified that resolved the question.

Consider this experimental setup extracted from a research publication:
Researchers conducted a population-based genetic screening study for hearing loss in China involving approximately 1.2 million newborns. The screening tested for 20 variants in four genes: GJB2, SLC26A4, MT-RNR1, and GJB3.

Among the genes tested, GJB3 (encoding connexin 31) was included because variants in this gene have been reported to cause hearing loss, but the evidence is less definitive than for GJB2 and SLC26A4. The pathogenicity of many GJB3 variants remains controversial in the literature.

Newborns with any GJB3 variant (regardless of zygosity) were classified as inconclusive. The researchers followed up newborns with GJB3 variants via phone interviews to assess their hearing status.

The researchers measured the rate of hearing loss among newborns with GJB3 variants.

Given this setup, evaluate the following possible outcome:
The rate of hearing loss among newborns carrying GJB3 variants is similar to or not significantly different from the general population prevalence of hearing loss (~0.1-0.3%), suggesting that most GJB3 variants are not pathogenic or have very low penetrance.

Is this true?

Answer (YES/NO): YES